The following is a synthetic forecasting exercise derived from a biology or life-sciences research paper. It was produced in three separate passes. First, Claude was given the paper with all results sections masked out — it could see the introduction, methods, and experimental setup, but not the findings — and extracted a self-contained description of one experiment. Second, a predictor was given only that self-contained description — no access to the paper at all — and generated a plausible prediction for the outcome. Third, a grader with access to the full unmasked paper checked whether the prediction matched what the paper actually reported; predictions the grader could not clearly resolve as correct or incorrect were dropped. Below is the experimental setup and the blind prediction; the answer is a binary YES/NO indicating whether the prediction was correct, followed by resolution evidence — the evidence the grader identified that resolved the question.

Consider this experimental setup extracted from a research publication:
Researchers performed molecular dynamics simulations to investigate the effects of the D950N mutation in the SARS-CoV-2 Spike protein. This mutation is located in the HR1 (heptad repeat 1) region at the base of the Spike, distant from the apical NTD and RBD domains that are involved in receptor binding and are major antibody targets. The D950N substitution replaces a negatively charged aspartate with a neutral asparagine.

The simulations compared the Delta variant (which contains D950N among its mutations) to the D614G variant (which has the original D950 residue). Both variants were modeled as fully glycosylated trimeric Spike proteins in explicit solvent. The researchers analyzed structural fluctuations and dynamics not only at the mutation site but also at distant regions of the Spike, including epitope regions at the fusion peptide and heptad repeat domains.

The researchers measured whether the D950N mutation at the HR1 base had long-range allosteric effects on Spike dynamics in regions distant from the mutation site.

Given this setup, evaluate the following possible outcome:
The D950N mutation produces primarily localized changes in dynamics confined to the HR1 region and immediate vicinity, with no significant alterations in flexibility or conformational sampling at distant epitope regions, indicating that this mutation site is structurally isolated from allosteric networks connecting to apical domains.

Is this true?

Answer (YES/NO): YES